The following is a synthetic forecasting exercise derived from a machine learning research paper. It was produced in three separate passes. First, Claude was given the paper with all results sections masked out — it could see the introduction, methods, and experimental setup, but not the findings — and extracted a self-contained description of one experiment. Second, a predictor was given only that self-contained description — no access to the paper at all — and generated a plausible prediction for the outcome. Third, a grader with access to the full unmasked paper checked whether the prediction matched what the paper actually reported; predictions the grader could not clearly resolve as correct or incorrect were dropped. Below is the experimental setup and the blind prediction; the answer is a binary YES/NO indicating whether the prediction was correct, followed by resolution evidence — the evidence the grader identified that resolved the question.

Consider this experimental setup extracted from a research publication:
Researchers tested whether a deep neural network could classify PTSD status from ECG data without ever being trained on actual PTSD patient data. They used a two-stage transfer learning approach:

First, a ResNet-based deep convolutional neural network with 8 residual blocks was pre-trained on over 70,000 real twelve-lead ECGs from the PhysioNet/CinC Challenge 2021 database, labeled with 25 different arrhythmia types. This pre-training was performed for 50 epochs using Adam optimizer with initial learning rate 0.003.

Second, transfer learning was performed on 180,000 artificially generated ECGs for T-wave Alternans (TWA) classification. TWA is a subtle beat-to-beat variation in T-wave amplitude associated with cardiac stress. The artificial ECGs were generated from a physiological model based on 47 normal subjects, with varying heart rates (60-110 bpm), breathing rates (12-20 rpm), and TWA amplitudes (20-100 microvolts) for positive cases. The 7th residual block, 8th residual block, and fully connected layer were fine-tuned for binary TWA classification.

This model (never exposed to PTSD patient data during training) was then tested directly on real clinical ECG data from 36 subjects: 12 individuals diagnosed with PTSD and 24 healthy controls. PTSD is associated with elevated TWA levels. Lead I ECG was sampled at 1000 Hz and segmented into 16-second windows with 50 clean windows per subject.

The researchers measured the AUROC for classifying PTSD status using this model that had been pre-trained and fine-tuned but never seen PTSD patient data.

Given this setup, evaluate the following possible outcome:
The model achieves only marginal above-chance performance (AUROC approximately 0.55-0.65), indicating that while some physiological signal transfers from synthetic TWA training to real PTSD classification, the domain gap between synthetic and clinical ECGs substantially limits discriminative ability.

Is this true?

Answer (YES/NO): YES